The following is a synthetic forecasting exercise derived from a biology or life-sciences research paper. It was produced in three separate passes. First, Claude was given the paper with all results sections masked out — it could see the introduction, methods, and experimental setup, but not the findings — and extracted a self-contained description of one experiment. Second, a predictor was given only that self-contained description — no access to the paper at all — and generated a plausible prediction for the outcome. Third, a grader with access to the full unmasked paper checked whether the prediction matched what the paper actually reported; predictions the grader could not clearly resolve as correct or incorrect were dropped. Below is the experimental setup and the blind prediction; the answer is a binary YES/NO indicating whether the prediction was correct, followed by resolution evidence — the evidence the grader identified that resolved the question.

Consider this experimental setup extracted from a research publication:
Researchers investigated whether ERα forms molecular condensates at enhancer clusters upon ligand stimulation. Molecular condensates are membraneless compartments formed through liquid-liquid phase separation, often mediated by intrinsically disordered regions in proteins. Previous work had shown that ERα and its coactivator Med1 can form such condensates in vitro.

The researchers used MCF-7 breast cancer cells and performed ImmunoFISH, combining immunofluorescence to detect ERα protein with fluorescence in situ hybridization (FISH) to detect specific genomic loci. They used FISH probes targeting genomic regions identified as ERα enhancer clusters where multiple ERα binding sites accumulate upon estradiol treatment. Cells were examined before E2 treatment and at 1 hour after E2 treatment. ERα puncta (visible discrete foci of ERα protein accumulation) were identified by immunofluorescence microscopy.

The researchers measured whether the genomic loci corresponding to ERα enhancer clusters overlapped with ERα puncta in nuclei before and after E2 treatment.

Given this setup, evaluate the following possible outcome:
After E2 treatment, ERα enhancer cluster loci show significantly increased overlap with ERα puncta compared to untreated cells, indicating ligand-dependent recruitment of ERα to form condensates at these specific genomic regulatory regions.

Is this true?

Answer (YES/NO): YES